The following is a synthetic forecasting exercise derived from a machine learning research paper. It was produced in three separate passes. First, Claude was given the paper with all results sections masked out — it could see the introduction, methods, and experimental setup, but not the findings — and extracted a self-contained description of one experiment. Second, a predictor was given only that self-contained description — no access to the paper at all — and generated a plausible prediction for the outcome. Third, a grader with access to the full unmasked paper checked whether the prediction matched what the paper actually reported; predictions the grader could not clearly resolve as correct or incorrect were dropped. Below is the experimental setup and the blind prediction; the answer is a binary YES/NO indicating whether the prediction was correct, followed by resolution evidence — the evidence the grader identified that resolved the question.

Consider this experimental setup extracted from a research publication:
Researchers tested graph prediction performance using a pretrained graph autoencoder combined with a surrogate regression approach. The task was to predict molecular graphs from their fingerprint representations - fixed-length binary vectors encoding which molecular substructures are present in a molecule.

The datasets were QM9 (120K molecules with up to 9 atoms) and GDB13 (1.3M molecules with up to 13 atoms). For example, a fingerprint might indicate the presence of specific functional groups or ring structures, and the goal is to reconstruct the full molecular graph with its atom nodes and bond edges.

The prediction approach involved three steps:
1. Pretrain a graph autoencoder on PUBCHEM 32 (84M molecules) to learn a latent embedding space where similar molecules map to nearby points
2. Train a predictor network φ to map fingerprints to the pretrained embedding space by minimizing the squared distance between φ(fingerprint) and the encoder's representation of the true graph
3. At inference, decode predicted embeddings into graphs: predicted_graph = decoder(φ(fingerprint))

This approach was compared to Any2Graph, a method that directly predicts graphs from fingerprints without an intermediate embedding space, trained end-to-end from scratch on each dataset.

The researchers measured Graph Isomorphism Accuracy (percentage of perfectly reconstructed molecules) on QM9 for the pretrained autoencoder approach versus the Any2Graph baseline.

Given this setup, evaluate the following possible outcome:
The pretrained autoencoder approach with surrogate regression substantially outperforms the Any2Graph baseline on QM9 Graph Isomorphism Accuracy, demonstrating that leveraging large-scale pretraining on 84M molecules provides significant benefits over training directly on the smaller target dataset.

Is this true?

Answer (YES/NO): NO